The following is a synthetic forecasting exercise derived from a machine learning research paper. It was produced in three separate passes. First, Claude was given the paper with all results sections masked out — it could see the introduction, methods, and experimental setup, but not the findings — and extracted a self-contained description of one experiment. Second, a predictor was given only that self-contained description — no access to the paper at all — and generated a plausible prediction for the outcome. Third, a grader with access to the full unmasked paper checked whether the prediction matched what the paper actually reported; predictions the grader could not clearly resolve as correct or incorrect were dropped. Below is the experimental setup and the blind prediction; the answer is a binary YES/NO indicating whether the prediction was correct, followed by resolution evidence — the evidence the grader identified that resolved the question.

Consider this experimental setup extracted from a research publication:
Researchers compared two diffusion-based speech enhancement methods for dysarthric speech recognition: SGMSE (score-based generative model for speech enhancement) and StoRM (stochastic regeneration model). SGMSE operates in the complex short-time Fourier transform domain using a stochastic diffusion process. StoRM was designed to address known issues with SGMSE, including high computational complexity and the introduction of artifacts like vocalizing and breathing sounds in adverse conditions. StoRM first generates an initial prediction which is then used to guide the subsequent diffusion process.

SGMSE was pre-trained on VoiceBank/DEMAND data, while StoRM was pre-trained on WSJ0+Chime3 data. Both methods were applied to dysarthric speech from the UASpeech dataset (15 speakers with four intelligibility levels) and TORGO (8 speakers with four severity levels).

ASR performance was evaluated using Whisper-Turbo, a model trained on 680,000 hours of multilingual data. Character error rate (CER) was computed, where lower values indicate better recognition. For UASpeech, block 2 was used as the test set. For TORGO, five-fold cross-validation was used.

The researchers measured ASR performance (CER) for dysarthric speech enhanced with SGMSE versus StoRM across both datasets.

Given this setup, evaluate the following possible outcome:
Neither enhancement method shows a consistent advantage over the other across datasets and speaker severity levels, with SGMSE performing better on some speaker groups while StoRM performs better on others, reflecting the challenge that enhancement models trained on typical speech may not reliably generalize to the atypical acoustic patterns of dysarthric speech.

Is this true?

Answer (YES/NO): YES